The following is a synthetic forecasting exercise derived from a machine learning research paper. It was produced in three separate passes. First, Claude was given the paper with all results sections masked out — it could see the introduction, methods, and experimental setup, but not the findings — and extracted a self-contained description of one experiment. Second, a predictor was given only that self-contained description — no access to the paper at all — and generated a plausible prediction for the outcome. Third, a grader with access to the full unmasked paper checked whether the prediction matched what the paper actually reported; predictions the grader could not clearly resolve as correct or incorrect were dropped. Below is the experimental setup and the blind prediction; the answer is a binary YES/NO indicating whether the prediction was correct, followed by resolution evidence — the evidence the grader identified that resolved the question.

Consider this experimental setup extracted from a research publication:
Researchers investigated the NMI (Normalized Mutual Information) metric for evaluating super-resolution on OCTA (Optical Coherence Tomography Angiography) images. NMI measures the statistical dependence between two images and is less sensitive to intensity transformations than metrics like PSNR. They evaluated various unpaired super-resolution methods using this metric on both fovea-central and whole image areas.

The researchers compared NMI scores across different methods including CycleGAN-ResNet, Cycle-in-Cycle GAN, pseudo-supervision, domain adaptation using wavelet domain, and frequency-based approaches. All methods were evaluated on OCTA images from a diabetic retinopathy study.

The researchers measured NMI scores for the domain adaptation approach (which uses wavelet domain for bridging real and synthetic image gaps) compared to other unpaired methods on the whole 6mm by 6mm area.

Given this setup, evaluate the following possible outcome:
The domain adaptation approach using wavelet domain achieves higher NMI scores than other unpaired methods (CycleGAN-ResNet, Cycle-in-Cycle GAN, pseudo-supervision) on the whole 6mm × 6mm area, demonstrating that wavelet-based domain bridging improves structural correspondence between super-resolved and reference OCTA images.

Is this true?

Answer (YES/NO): YES